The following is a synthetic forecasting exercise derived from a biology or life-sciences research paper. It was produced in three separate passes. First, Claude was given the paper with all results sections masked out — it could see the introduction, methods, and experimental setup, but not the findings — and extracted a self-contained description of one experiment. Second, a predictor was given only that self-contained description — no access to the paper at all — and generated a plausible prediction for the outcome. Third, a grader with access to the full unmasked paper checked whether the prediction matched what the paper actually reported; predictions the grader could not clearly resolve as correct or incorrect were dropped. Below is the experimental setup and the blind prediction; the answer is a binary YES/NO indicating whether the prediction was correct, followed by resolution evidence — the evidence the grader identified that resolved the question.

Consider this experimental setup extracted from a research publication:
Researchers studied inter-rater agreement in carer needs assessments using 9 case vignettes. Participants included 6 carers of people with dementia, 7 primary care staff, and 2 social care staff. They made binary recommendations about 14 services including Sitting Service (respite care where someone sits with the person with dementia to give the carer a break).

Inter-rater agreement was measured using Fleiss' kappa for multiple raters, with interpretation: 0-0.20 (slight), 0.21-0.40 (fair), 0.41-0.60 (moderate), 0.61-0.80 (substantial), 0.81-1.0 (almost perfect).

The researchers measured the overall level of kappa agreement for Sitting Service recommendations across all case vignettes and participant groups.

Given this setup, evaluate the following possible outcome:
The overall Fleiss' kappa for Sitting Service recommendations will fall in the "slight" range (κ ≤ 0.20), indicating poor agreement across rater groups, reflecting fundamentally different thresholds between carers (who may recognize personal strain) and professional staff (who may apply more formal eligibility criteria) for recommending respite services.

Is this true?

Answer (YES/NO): YES